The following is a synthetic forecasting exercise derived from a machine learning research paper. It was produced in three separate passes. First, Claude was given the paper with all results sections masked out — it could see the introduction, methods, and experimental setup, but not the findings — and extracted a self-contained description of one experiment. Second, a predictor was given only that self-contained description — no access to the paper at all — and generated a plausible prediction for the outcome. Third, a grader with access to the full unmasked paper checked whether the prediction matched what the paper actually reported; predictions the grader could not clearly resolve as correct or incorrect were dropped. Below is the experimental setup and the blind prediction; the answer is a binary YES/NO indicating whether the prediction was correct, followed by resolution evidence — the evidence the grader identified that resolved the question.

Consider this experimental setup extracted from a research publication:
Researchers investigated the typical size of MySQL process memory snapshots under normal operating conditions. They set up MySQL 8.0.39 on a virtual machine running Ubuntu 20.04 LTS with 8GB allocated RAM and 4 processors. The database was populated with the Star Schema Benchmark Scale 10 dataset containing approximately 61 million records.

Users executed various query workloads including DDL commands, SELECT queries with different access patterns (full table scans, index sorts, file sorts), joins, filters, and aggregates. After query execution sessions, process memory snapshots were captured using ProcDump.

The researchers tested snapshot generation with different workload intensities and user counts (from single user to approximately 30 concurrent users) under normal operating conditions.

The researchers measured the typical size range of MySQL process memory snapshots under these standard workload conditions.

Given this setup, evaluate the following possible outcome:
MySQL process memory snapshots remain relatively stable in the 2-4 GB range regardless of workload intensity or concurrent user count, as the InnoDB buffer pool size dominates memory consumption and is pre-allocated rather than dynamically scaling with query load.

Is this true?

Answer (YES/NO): YES